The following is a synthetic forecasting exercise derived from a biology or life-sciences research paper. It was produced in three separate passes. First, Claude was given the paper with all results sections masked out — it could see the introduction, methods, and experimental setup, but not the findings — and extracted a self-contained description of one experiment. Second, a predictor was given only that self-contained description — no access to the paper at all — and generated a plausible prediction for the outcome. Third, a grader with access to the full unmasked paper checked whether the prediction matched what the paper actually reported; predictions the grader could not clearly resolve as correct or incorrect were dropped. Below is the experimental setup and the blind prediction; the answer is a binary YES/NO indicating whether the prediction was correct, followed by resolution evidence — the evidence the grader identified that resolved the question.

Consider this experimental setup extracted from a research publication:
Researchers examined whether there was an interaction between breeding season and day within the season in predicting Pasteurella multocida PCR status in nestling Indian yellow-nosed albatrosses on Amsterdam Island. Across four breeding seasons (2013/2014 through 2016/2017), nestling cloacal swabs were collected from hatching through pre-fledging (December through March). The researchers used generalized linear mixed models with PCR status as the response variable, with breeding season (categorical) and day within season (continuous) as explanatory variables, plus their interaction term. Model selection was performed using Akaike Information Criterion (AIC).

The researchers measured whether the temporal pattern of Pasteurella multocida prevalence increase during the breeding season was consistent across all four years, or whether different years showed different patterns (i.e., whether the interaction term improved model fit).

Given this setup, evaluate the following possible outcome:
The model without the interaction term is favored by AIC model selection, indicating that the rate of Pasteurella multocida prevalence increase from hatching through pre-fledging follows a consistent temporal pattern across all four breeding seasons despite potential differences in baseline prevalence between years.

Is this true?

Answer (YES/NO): NO